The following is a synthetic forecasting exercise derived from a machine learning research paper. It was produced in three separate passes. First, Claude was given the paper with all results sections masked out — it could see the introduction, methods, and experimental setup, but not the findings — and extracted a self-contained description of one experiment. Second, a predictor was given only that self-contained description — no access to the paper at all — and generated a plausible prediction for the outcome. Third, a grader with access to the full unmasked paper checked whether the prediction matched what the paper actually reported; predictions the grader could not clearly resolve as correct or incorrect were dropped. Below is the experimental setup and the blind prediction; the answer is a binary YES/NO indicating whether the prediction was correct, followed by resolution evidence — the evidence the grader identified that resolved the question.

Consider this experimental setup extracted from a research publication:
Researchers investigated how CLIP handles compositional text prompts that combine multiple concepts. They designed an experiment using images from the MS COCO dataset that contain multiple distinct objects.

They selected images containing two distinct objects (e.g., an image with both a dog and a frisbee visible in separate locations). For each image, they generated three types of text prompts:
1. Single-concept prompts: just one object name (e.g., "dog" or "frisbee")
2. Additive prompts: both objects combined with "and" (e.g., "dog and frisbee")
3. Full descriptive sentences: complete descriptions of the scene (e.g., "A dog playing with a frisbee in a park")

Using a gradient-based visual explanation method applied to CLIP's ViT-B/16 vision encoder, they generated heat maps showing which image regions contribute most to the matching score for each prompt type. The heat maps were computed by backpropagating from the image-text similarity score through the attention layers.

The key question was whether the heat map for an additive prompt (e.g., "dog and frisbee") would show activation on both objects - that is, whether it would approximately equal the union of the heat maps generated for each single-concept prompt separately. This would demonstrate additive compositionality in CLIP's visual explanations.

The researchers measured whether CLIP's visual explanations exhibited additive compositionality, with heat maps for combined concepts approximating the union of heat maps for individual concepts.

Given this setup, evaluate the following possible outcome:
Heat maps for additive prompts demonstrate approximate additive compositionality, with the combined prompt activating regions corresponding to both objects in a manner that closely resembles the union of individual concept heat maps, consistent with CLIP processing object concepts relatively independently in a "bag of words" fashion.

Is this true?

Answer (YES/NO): YES